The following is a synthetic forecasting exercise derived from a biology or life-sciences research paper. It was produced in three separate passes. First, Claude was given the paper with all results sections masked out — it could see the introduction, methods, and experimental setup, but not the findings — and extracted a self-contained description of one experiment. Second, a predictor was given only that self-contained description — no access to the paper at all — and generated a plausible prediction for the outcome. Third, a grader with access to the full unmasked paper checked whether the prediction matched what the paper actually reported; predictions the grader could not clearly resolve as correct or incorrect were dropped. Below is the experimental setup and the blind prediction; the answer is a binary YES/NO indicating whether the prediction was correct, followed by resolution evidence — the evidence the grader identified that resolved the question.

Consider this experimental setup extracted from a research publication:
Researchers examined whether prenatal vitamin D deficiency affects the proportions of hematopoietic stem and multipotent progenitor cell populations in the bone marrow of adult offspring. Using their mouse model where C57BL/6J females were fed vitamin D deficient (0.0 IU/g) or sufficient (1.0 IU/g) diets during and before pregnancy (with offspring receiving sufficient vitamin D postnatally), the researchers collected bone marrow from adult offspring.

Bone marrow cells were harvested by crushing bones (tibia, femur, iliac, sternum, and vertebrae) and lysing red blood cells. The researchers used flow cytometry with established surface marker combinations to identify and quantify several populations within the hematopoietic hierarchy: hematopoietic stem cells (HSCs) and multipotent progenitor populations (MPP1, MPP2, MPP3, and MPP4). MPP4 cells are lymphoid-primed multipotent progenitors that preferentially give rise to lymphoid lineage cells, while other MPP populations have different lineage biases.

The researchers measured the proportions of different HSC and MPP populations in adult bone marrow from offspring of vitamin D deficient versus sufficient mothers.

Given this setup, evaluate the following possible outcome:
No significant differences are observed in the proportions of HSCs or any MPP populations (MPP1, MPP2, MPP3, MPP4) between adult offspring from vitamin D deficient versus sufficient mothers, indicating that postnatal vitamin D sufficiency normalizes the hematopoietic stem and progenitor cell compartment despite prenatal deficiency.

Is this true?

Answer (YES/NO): NO